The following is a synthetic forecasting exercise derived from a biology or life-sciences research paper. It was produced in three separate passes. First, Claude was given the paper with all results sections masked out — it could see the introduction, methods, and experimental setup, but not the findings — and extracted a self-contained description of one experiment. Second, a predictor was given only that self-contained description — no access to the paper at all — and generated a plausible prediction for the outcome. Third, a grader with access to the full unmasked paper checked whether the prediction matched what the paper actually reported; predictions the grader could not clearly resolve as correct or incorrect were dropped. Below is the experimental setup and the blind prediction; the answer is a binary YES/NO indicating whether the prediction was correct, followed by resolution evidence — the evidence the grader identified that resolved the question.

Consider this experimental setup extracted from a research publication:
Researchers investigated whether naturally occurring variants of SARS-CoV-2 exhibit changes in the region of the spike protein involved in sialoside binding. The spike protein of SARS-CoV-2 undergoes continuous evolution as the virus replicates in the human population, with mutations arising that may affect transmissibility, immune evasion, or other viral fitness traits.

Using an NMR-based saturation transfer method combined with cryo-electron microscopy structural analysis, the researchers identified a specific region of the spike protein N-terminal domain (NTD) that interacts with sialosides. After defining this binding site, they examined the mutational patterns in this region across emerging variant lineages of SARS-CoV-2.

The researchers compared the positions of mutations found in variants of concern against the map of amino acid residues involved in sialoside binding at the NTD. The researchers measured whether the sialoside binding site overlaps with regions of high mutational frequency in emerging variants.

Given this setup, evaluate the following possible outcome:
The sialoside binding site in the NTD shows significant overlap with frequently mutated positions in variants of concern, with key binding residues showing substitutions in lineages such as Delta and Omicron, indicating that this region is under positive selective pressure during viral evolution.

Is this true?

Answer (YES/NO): NO